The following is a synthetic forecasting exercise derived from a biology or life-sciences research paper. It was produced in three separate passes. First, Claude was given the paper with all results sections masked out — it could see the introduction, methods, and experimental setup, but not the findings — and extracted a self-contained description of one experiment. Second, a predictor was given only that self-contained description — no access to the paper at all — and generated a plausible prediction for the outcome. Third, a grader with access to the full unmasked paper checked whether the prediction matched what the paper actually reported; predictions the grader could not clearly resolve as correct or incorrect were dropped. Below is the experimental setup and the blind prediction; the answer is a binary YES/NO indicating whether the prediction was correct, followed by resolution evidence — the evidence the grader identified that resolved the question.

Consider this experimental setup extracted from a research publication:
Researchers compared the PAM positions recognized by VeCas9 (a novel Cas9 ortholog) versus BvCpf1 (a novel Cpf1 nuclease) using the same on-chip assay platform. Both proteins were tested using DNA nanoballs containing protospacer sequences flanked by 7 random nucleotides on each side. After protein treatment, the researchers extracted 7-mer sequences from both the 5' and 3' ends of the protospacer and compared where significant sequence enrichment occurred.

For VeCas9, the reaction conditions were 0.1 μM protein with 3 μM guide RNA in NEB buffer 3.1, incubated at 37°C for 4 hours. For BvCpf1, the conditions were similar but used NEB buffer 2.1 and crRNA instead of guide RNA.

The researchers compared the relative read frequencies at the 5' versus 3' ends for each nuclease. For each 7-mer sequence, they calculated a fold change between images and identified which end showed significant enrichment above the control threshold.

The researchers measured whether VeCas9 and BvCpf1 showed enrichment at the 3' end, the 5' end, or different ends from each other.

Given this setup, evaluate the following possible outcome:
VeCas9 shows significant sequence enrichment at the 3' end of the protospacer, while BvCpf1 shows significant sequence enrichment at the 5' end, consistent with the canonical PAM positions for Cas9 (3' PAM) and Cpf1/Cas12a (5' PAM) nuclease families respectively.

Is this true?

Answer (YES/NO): YES